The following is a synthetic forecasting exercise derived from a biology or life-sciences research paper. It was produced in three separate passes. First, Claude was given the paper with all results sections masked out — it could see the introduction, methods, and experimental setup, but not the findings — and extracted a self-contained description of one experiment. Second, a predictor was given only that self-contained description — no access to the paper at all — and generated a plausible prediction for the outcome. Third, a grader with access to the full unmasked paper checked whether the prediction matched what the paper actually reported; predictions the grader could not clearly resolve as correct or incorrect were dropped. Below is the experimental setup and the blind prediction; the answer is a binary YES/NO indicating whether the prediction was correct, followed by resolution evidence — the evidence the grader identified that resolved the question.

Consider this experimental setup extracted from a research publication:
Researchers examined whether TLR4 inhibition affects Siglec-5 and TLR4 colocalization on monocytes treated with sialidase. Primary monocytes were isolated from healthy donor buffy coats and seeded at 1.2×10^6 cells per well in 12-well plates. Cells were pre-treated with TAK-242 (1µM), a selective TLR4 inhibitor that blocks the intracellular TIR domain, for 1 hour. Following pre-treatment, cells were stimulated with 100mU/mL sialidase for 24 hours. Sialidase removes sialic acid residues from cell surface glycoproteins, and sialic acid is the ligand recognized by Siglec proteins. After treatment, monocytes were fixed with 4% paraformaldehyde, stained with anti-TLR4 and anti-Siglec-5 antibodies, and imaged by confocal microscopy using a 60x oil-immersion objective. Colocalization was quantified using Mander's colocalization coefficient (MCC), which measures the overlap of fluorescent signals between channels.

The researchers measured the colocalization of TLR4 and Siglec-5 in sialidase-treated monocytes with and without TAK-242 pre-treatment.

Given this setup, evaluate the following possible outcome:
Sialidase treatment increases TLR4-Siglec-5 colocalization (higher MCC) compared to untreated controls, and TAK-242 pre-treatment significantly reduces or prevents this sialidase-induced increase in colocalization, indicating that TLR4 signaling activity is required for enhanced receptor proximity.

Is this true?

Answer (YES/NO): NO